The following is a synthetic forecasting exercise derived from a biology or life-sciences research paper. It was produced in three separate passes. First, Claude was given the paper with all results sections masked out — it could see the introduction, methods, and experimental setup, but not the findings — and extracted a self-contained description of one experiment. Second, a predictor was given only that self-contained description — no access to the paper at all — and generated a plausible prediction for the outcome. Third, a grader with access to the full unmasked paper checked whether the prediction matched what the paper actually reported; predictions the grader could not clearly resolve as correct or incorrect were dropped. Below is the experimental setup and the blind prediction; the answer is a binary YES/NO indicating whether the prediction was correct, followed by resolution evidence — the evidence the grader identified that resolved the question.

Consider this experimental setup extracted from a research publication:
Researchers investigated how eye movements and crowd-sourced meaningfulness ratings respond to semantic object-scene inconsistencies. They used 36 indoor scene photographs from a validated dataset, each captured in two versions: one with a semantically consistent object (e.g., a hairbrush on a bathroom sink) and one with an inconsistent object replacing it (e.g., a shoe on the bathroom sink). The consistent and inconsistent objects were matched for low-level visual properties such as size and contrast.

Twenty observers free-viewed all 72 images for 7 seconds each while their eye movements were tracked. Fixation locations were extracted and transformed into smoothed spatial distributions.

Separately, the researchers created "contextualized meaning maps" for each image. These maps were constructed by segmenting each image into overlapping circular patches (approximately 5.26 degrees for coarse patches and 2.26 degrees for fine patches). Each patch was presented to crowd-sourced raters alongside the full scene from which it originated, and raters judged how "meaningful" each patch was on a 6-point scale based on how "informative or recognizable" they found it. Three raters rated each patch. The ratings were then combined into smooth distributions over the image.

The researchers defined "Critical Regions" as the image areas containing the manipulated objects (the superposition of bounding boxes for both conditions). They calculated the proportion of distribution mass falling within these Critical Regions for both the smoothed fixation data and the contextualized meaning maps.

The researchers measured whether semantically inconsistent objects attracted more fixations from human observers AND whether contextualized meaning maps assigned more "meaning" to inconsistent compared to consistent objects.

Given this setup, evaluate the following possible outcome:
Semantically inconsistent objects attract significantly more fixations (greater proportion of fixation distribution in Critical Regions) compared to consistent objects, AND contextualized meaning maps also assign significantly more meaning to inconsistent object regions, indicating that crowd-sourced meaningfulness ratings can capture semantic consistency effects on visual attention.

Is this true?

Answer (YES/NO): NO